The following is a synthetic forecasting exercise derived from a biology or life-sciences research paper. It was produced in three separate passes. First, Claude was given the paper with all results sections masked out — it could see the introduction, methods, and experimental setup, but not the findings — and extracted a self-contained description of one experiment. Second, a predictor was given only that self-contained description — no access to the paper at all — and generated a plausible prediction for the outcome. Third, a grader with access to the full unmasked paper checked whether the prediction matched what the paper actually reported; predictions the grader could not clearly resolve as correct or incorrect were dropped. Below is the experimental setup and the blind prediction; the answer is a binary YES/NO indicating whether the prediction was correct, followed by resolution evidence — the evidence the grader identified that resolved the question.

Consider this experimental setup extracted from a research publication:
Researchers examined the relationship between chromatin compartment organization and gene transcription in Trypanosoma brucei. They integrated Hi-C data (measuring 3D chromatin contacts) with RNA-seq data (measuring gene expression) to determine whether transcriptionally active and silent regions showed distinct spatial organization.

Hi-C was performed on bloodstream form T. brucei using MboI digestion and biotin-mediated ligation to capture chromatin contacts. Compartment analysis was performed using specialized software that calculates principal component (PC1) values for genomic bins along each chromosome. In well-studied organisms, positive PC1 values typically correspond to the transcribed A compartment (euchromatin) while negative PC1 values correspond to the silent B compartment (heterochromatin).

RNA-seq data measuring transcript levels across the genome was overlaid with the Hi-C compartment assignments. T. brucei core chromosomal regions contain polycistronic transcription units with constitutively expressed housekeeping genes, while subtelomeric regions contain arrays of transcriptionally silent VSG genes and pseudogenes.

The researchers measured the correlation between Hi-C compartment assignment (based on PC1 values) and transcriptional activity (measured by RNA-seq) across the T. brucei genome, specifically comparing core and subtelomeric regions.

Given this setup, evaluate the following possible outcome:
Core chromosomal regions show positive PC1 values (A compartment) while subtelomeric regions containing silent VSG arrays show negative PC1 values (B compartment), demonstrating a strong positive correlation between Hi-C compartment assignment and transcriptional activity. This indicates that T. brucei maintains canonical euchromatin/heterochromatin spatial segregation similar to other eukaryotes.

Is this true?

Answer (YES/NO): YES